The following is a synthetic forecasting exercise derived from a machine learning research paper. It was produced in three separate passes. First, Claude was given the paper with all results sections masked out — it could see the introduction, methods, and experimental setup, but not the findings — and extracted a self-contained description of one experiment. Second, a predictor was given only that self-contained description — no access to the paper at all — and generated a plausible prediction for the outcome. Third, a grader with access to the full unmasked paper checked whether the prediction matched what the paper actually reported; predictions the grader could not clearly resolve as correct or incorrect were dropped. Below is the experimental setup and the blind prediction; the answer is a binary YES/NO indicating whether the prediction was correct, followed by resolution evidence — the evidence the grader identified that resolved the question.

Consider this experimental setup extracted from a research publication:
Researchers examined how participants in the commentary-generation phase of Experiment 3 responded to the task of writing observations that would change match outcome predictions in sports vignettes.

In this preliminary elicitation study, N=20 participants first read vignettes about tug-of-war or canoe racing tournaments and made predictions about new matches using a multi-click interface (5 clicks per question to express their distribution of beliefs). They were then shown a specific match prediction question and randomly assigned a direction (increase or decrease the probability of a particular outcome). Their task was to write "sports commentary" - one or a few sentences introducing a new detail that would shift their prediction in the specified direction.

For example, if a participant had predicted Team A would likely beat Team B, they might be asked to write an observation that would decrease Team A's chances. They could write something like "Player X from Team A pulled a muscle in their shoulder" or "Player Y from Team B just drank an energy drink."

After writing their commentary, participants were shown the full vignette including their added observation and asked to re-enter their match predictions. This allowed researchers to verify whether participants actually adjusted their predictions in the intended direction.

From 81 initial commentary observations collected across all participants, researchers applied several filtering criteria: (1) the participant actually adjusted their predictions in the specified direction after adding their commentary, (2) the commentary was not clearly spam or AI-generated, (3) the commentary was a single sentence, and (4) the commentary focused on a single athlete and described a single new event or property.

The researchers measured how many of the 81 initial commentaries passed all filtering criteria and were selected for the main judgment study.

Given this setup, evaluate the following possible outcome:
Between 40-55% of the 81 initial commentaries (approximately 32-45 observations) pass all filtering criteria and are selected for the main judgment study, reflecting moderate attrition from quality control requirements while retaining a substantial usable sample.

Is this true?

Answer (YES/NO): NO